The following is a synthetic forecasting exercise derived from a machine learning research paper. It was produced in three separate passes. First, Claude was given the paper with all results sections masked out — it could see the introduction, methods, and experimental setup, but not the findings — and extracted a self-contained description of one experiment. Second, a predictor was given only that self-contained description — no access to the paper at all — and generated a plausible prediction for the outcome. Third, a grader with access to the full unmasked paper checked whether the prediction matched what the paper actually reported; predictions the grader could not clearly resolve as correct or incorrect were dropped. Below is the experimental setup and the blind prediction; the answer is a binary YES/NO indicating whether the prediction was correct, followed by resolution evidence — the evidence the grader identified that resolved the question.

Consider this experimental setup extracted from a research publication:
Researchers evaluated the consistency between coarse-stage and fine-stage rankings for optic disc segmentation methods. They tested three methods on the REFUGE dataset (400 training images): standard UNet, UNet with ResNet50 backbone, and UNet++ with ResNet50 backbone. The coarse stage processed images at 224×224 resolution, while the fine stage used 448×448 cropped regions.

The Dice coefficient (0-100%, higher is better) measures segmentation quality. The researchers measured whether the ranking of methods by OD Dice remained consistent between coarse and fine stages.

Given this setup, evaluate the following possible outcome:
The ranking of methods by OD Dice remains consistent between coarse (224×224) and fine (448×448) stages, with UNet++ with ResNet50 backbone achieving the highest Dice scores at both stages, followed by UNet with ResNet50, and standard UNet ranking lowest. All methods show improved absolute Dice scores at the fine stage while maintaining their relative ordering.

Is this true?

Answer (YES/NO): NO